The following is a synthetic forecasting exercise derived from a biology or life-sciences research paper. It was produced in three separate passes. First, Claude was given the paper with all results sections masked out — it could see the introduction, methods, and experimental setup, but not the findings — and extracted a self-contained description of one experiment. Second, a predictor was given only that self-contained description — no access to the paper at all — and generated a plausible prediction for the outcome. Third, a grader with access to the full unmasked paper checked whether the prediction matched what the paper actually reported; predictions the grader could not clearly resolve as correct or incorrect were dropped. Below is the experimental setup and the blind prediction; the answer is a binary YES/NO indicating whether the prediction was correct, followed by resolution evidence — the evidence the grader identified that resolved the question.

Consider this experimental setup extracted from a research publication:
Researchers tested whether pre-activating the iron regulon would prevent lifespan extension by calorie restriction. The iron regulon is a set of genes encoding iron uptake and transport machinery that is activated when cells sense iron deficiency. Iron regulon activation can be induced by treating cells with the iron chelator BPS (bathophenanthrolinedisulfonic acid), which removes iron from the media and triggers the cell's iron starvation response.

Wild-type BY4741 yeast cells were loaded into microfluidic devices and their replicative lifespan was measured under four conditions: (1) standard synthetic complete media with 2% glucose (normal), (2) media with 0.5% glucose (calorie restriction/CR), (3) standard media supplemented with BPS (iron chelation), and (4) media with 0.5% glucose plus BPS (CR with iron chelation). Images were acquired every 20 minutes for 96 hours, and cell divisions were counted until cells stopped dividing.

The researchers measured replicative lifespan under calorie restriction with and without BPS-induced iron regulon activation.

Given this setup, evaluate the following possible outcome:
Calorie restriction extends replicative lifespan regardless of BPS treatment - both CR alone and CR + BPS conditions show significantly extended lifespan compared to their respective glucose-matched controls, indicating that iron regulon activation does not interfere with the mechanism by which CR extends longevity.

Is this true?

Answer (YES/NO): NO